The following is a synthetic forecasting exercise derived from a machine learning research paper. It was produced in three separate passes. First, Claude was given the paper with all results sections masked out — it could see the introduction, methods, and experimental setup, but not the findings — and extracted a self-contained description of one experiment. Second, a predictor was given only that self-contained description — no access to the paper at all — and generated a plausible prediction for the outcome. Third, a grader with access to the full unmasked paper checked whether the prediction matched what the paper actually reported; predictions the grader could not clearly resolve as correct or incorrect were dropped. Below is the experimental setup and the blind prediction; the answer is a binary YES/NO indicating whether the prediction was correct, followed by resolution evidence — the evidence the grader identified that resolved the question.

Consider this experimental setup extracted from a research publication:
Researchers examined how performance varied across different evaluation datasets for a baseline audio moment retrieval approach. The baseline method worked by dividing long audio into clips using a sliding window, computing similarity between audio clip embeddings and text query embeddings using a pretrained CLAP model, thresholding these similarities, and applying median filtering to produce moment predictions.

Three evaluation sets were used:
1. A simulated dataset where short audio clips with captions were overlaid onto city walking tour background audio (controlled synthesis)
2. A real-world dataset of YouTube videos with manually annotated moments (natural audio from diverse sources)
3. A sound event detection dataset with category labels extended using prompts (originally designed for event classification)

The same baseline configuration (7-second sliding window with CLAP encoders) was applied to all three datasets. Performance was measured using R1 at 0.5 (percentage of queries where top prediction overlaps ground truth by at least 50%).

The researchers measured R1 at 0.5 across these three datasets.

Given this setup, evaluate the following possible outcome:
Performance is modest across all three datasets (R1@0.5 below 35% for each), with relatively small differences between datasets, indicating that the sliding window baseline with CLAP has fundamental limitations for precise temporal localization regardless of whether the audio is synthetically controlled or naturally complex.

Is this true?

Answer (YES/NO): NO